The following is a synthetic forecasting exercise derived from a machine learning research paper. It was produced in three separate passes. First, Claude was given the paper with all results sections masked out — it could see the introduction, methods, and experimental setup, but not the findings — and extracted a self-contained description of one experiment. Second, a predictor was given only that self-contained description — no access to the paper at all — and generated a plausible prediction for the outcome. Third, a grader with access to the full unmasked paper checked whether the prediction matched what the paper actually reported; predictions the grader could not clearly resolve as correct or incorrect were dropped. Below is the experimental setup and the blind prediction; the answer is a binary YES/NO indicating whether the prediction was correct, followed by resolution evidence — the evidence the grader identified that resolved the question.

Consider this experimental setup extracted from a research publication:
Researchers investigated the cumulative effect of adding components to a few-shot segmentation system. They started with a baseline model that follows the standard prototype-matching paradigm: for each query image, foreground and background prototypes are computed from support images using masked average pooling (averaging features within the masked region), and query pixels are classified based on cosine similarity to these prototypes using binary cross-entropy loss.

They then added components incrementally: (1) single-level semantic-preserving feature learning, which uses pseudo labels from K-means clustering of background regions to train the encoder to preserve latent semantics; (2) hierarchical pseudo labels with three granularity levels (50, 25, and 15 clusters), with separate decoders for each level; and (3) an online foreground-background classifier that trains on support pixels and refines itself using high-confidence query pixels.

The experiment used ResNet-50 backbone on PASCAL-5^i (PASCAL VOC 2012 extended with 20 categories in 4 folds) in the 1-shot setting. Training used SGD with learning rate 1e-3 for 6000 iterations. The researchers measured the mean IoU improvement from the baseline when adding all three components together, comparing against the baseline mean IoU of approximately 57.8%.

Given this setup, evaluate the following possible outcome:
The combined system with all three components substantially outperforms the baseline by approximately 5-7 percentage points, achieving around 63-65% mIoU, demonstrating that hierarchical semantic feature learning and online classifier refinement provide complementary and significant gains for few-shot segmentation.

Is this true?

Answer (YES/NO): YES